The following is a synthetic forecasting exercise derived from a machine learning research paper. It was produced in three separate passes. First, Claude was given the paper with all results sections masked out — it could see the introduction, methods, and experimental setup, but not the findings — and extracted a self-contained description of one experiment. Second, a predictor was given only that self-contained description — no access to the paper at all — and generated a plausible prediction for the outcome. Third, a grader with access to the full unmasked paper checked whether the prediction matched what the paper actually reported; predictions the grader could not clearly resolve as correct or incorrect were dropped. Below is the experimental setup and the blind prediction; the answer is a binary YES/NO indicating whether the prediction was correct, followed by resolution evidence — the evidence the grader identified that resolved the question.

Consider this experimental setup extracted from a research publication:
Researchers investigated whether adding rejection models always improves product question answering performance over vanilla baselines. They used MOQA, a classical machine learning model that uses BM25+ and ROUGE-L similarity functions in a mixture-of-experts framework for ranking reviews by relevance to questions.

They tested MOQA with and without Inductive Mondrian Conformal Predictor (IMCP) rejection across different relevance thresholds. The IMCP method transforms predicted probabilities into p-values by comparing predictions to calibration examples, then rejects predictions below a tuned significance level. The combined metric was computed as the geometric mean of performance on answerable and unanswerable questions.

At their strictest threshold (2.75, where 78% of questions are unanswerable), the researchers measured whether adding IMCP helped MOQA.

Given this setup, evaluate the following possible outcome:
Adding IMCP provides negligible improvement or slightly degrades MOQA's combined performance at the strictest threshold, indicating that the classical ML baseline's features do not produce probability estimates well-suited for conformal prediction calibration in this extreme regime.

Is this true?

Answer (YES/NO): YES